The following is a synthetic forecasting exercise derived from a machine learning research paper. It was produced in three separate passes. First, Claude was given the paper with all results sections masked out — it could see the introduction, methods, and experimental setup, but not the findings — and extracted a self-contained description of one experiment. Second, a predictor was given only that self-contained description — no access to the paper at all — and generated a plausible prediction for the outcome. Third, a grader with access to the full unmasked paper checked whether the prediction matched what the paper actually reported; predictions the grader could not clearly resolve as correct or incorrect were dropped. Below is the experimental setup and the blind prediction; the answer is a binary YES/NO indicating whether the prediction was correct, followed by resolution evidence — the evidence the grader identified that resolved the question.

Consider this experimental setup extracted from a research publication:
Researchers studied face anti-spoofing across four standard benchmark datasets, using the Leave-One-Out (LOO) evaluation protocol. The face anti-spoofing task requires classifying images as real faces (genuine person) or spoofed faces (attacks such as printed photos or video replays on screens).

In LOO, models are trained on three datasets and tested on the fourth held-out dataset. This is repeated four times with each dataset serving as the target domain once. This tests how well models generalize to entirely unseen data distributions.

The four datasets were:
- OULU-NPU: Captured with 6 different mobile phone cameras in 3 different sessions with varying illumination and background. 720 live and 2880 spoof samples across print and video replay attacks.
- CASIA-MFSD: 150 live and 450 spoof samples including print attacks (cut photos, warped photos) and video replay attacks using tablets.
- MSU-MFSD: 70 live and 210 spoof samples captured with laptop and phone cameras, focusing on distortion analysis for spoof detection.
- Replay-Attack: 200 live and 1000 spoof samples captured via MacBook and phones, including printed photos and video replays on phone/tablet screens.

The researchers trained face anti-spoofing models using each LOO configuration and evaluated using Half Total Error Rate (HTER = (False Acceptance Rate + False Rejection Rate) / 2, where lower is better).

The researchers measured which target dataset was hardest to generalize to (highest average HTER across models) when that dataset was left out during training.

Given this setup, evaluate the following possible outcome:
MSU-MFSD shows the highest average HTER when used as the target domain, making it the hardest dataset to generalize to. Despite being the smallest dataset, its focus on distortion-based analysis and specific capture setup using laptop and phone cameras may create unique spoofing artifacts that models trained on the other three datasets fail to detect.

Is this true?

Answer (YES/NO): NO